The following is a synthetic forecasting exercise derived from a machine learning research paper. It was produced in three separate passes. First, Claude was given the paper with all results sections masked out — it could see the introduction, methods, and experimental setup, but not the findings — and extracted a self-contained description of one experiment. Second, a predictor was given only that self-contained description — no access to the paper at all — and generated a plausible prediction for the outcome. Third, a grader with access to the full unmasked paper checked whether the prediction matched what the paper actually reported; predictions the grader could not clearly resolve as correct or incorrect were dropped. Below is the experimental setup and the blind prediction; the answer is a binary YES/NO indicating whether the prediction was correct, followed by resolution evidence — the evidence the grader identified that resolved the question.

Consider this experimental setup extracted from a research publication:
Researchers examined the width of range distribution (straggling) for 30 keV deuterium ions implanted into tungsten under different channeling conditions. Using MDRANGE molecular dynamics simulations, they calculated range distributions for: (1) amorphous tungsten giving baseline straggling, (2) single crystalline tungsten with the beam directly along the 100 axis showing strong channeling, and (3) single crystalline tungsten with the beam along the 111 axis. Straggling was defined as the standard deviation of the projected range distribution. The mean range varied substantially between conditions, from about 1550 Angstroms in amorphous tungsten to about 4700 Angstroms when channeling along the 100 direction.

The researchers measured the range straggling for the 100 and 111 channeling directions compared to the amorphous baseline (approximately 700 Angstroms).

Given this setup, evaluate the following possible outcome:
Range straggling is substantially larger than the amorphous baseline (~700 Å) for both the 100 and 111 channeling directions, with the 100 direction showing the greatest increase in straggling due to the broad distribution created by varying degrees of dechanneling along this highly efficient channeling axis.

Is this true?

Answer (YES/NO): NO